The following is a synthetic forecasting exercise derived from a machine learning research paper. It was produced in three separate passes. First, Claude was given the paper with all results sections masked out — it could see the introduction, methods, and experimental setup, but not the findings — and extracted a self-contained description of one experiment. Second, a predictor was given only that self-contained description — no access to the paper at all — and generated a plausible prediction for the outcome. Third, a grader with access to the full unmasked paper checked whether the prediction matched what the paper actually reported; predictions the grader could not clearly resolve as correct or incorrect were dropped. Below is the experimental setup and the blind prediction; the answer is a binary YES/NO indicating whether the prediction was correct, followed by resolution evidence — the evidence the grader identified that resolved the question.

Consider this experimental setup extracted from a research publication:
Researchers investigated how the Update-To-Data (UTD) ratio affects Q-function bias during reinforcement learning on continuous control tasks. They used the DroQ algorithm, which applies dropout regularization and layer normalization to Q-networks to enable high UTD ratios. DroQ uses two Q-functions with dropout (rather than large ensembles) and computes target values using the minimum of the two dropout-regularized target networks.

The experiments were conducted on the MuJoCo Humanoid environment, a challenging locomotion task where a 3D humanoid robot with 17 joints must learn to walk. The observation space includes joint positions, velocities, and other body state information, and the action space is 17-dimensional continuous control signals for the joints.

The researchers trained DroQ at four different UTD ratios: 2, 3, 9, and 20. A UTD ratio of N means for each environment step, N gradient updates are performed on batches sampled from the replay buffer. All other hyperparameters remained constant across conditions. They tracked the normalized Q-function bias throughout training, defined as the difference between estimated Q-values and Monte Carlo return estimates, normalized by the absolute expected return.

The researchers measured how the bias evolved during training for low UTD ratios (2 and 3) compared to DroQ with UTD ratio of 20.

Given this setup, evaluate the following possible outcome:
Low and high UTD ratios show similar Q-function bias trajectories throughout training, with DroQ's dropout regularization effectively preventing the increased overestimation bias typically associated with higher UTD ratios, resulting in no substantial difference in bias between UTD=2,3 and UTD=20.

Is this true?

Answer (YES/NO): NO